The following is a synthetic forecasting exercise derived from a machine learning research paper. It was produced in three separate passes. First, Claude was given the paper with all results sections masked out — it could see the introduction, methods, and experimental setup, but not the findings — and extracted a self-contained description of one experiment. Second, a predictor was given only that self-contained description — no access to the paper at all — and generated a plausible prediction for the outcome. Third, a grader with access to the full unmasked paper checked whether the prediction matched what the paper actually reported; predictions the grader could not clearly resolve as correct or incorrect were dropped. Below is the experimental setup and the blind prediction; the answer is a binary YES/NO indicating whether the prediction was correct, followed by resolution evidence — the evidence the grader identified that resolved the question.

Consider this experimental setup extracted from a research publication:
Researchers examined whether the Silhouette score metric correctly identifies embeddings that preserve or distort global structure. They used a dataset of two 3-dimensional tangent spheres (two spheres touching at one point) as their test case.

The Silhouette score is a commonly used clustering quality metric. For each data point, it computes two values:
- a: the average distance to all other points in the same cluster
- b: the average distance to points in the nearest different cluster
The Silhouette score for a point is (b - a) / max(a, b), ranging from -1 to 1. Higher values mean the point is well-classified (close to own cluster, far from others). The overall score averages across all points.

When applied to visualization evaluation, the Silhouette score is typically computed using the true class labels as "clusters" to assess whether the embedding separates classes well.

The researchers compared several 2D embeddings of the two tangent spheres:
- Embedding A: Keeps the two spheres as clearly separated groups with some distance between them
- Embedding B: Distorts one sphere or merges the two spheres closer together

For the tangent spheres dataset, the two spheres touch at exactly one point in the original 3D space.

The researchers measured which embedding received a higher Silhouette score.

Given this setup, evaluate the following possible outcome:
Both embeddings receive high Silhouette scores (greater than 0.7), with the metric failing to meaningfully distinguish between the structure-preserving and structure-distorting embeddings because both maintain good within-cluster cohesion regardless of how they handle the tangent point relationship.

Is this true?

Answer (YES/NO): NO